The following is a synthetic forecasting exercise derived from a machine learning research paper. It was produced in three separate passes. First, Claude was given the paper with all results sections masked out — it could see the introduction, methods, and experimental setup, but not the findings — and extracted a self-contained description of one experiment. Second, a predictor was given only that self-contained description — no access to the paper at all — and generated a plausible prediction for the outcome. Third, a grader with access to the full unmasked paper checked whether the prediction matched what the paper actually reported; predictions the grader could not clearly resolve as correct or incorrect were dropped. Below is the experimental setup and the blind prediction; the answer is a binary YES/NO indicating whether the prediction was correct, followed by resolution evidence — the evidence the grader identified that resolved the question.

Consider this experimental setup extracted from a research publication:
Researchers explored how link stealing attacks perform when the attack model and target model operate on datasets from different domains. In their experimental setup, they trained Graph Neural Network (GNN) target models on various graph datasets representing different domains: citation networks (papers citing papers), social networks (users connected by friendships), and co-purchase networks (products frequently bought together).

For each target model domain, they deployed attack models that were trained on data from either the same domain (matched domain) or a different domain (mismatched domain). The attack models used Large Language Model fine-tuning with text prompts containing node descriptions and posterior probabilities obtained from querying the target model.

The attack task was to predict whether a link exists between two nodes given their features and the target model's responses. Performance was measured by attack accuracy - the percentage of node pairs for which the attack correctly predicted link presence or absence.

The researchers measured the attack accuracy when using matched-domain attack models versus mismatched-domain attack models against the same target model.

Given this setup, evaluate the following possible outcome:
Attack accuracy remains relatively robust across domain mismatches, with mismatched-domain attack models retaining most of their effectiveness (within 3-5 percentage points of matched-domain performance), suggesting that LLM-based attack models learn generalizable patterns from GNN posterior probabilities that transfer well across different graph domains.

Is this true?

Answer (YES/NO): NO